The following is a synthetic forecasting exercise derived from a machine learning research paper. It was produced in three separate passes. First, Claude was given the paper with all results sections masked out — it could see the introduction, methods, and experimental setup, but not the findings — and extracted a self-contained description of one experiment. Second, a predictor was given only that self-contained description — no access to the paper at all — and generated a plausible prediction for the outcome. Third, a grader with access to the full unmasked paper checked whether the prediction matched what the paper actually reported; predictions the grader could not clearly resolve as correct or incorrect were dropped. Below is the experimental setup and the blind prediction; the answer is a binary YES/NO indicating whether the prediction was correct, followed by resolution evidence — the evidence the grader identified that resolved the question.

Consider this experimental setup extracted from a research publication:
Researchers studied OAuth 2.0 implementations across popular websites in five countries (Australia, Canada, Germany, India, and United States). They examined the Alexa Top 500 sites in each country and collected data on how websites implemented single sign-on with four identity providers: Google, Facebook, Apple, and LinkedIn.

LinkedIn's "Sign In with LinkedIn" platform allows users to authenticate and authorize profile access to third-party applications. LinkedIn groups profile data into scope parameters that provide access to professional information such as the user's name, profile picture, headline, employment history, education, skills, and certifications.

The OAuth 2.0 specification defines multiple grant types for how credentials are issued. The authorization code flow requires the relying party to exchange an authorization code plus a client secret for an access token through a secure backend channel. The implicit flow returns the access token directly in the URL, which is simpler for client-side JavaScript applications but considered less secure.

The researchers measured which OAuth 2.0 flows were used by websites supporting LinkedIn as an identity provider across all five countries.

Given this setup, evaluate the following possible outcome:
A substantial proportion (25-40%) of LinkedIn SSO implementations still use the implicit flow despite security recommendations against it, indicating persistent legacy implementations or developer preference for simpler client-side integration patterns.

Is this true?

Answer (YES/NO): NO